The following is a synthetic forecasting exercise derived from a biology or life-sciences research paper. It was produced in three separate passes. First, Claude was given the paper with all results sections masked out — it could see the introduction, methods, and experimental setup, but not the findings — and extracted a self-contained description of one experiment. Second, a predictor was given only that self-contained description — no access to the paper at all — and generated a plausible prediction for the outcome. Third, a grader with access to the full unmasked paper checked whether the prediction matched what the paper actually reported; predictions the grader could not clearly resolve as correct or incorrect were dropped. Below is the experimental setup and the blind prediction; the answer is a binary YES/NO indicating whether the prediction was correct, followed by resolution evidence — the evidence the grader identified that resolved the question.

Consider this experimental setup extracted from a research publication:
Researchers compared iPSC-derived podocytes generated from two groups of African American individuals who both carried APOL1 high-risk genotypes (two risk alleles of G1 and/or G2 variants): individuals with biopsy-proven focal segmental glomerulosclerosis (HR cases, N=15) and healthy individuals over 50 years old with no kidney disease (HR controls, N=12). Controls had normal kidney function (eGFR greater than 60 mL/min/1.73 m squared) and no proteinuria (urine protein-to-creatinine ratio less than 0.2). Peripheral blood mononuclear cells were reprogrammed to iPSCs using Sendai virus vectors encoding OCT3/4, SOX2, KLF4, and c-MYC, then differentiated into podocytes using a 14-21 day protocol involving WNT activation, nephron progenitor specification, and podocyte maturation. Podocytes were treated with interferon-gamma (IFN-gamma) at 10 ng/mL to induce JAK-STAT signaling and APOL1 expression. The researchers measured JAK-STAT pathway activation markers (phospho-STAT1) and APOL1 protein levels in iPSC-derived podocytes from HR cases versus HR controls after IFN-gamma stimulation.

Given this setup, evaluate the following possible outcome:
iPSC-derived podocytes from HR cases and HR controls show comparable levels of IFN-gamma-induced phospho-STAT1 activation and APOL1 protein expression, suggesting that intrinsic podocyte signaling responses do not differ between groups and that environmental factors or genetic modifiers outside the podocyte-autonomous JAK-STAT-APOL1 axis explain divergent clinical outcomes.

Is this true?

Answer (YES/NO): NO